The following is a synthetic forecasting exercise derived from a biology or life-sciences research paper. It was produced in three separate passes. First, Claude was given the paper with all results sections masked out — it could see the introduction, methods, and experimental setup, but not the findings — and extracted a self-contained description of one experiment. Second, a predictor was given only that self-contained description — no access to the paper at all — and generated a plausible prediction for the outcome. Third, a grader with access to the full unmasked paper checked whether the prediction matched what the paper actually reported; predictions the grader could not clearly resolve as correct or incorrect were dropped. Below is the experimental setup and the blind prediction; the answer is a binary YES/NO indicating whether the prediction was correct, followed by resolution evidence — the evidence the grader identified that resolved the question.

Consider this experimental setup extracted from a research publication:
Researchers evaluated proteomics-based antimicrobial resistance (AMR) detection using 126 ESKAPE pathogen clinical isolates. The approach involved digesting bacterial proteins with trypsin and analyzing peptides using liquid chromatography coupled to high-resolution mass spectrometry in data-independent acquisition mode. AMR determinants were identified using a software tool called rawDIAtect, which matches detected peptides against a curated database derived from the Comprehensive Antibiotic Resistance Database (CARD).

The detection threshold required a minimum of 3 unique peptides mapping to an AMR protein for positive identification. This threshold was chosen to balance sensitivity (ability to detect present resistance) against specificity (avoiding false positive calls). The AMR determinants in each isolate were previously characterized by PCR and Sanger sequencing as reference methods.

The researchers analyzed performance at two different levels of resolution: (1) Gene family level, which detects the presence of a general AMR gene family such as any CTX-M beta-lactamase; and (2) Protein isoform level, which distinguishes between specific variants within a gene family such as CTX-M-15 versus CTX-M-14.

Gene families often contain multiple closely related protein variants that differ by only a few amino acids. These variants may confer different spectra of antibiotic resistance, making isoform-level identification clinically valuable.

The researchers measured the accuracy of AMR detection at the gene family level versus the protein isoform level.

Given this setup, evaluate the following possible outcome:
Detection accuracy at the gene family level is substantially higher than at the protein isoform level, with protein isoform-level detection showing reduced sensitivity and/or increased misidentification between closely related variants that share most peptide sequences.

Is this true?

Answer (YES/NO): YES